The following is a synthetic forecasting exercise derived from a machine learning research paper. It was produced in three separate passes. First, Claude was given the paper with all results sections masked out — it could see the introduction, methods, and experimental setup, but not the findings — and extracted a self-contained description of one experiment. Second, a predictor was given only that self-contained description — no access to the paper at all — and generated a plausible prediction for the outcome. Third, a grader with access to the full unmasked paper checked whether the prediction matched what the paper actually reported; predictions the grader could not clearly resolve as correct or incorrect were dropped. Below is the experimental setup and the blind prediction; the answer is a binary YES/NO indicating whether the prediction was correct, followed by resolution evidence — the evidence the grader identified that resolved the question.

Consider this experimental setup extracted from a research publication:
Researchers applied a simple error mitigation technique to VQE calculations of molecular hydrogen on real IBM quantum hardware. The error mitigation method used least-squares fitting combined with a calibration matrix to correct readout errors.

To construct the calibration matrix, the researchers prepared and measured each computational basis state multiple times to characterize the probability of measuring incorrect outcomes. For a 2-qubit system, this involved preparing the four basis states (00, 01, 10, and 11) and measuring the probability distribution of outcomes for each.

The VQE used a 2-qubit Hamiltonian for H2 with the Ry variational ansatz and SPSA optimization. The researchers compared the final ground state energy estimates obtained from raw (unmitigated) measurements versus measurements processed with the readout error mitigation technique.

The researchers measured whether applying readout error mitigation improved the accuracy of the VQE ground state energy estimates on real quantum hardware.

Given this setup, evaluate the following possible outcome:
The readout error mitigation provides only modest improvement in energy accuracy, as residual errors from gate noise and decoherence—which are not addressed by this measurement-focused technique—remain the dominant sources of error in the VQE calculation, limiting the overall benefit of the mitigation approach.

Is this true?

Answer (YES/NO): NO